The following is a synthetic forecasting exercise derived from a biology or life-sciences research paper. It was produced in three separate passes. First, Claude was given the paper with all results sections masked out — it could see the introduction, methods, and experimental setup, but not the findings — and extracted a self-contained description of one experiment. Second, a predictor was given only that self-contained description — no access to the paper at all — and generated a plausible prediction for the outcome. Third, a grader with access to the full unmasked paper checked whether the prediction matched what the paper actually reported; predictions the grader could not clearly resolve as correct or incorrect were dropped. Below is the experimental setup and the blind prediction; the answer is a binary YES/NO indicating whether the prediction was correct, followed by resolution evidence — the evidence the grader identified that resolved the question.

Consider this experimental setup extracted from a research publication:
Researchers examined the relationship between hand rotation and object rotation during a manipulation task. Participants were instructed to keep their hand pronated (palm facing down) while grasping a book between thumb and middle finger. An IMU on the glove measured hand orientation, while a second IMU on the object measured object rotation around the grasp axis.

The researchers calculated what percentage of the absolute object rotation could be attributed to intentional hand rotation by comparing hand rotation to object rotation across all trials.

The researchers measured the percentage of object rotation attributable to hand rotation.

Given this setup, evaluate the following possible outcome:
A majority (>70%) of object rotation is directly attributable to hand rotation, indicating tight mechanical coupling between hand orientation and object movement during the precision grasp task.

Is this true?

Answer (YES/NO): NO